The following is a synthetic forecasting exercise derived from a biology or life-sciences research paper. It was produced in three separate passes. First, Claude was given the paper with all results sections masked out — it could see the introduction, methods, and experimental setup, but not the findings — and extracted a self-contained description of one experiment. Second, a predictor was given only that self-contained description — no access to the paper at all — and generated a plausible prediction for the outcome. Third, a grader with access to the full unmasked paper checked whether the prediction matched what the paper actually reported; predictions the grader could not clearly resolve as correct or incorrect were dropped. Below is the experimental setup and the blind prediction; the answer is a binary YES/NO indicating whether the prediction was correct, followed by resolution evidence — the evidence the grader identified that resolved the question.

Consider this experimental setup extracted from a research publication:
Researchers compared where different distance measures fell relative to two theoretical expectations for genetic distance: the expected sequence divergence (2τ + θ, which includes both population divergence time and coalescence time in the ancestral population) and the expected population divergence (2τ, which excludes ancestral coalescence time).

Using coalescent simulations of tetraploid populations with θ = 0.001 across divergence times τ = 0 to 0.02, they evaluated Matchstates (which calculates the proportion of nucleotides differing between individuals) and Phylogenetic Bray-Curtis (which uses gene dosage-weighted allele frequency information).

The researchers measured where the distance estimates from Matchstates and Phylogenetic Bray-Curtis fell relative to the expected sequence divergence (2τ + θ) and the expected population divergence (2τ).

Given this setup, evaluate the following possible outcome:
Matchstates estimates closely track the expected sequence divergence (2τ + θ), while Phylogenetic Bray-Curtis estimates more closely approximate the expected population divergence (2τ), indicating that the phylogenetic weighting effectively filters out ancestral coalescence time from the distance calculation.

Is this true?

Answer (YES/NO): NO